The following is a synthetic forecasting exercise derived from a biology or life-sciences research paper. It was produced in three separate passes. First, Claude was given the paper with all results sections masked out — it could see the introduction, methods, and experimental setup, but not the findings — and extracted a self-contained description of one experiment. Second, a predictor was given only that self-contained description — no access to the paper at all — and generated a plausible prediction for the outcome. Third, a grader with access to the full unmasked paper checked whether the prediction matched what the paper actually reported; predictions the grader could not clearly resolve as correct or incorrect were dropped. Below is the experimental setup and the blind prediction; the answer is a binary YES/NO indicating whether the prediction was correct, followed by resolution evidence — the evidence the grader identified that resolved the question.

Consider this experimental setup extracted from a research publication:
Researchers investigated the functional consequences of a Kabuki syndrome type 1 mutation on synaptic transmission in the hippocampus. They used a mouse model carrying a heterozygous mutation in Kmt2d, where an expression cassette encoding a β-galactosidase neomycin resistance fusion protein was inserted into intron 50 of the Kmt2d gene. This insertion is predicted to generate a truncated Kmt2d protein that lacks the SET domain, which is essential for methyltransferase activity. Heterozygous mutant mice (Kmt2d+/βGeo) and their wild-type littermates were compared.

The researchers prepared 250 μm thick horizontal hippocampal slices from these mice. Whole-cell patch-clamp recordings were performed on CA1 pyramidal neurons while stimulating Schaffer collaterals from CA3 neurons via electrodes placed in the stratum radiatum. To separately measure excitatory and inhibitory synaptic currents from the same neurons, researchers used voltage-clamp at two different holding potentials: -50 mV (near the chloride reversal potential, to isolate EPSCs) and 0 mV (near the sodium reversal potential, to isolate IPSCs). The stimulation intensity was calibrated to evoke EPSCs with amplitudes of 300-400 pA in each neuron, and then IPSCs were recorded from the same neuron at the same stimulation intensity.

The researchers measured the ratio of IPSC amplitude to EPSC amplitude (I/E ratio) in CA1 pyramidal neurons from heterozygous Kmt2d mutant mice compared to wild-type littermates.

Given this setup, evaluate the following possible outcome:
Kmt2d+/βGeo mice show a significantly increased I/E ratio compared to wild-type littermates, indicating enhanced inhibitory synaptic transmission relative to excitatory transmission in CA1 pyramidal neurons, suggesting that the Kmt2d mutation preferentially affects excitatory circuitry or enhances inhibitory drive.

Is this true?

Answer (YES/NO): YES